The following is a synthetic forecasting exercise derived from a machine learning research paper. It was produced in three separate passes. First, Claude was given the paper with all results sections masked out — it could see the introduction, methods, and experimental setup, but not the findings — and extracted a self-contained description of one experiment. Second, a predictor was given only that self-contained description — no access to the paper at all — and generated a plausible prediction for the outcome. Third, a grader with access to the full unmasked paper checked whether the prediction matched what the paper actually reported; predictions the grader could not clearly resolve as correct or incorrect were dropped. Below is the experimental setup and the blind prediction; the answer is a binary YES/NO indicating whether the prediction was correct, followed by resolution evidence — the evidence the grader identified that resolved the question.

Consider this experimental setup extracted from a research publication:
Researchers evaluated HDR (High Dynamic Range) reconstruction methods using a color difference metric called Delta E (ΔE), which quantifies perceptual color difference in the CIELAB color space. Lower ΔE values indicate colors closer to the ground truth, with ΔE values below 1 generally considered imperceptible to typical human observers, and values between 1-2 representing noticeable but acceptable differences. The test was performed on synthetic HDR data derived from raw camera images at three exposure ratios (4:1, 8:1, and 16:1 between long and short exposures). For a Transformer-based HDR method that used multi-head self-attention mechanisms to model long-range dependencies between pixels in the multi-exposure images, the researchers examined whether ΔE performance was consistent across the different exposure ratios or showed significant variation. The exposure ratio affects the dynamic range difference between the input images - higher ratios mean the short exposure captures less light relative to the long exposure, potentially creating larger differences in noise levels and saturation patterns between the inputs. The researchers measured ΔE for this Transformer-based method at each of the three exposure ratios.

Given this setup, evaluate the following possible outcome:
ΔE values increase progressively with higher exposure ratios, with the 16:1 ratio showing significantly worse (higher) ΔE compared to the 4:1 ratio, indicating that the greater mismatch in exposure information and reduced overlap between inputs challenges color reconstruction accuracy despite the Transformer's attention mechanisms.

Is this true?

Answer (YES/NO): NO